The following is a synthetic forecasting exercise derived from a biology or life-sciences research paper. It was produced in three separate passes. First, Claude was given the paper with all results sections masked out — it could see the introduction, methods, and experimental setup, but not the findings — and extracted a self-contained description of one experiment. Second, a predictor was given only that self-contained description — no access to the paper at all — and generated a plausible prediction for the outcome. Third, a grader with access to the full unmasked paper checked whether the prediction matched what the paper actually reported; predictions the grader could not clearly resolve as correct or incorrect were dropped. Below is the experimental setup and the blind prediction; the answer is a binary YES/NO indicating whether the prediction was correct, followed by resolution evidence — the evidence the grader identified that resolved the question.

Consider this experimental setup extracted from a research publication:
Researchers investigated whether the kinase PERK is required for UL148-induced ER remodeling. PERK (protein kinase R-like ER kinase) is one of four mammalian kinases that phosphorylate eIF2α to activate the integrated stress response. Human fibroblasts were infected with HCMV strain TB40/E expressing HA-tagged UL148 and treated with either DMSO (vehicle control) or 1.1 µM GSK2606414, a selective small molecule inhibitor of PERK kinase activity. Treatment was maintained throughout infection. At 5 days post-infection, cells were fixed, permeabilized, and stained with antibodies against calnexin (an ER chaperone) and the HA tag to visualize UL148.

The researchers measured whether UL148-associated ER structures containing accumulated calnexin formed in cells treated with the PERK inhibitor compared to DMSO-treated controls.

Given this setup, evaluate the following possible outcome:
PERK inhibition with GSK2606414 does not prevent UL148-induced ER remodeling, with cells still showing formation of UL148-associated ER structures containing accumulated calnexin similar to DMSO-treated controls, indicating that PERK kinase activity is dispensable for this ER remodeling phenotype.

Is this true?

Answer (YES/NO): NO